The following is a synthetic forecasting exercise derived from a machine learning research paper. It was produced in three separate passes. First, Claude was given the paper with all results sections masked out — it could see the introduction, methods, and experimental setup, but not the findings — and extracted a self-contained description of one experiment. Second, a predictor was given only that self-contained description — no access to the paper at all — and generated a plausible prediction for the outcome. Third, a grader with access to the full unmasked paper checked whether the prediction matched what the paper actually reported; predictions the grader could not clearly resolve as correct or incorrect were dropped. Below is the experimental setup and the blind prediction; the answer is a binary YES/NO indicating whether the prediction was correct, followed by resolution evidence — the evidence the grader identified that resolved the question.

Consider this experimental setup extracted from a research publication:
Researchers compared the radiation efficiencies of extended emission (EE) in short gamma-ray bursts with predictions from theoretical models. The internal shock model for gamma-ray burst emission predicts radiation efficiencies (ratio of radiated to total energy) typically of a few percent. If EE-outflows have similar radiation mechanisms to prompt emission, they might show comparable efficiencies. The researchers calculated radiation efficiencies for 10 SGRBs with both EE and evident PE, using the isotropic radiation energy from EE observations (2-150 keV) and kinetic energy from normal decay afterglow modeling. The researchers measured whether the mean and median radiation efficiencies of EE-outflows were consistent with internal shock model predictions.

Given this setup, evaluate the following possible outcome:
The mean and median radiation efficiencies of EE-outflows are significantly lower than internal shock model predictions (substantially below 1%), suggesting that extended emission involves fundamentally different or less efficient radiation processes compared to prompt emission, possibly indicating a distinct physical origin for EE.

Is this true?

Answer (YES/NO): NO